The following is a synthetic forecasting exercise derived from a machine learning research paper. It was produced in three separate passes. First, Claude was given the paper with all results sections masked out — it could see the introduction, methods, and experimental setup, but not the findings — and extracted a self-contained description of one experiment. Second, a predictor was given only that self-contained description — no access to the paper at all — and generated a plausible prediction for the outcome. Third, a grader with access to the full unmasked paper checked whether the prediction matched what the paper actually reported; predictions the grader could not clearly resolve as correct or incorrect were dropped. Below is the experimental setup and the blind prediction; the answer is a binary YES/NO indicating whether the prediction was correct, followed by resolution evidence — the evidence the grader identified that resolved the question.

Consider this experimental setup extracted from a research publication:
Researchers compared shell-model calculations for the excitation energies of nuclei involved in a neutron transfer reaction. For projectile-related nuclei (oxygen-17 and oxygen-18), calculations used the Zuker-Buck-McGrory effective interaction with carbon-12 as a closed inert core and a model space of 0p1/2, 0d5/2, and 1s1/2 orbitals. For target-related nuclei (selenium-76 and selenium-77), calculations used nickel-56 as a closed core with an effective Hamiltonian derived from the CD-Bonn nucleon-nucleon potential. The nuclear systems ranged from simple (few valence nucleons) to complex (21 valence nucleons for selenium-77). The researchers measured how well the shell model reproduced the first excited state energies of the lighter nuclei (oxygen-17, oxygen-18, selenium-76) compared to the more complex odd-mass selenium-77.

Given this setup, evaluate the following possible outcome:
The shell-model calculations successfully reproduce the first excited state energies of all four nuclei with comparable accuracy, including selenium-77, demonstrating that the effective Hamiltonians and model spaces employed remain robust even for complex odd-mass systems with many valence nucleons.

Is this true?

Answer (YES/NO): NO